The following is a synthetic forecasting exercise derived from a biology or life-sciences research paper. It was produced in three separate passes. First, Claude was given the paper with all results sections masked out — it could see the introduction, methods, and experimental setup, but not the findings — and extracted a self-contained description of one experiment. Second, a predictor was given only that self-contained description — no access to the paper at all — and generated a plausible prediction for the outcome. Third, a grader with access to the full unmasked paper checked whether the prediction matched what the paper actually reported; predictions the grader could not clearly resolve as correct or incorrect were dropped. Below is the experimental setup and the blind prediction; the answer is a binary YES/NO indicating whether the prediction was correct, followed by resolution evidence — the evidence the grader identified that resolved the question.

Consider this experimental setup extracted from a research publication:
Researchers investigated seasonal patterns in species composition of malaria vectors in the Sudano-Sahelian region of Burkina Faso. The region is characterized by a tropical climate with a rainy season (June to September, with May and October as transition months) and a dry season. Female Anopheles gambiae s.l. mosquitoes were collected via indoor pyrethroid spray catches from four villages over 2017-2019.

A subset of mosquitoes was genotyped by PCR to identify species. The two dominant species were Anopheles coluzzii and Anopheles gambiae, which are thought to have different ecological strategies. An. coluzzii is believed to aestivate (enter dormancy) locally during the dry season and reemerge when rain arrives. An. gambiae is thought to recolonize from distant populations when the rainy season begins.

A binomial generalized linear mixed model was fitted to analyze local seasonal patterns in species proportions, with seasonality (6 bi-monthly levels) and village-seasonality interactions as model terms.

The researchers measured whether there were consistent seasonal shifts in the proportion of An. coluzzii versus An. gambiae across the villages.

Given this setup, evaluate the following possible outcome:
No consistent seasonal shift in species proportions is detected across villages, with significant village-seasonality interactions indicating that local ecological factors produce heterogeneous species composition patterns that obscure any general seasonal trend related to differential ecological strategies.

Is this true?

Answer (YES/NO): YES